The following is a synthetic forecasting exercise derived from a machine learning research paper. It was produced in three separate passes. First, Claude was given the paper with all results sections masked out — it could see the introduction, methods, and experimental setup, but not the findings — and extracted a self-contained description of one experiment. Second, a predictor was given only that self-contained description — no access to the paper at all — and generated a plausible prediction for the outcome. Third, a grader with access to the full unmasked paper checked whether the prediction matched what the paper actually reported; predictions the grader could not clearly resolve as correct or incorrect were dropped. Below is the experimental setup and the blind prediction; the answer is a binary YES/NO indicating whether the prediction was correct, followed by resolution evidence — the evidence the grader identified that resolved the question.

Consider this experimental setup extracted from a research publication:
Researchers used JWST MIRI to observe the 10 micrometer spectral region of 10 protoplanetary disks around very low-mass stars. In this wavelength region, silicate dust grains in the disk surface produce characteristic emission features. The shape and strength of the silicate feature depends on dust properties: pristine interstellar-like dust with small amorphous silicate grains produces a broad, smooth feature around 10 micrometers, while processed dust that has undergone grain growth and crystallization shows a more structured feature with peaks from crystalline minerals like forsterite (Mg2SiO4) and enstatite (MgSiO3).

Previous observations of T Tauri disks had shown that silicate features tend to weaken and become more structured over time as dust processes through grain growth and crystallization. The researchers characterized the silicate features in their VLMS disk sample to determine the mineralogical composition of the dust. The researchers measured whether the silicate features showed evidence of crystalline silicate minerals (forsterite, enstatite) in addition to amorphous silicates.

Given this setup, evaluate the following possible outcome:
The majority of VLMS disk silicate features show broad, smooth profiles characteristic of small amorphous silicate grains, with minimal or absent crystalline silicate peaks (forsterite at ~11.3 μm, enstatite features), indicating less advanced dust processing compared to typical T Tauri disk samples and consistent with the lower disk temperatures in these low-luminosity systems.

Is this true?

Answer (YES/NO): NO